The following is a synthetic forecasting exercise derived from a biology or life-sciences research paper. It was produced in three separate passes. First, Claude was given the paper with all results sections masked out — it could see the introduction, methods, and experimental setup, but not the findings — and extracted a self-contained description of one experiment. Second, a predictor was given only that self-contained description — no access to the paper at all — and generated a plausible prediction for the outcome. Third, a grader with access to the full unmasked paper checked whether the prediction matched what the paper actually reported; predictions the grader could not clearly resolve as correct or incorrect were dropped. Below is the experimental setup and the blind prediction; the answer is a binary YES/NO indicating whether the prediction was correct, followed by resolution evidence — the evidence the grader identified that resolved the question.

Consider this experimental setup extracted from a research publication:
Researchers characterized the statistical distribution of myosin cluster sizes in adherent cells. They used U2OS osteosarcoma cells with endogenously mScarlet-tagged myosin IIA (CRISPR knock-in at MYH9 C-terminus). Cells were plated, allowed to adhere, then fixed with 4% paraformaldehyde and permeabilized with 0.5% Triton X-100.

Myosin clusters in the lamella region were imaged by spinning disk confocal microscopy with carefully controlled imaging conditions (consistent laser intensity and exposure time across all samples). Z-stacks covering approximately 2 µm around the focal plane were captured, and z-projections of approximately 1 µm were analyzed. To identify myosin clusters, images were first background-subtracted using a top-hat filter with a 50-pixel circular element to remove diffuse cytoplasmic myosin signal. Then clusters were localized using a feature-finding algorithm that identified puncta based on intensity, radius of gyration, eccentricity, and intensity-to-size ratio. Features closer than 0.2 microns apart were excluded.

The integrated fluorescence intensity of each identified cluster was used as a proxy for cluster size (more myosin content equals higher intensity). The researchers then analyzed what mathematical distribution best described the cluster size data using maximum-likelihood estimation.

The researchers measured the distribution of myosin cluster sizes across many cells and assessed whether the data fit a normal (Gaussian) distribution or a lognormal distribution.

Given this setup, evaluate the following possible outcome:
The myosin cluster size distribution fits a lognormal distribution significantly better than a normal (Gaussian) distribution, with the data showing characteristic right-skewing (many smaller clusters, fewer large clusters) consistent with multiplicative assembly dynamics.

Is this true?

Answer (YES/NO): YES